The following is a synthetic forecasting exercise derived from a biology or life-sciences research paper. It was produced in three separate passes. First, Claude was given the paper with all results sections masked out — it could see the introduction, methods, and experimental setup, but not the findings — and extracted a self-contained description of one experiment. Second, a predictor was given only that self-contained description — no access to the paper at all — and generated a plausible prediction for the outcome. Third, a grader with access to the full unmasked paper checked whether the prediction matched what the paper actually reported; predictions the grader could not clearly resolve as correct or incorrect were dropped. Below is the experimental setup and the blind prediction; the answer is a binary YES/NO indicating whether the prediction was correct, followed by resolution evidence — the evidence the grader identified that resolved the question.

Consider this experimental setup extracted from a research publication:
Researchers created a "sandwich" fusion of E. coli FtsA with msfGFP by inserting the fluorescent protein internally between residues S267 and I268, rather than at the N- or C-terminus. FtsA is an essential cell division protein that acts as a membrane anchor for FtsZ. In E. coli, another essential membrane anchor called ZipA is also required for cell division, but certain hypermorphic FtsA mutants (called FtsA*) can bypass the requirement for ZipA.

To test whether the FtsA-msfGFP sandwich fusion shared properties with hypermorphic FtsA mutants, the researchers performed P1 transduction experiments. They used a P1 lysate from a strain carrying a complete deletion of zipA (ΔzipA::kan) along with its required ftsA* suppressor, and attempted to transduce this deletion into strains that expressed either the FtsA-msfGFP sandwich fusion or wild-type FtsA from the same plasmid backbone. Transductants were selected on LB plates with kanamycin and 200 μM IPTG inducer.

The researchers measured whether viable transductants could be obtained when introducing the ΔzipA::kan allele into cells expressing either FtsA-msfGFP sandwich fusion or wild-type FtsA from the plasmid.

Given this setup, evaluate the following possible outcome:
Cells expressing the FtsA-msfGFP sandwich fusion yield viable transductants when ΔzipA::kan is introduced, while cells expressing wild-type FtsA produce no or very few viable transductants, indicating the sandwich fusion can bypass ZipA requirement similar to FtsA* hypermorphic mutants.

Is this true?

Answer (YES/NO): YES